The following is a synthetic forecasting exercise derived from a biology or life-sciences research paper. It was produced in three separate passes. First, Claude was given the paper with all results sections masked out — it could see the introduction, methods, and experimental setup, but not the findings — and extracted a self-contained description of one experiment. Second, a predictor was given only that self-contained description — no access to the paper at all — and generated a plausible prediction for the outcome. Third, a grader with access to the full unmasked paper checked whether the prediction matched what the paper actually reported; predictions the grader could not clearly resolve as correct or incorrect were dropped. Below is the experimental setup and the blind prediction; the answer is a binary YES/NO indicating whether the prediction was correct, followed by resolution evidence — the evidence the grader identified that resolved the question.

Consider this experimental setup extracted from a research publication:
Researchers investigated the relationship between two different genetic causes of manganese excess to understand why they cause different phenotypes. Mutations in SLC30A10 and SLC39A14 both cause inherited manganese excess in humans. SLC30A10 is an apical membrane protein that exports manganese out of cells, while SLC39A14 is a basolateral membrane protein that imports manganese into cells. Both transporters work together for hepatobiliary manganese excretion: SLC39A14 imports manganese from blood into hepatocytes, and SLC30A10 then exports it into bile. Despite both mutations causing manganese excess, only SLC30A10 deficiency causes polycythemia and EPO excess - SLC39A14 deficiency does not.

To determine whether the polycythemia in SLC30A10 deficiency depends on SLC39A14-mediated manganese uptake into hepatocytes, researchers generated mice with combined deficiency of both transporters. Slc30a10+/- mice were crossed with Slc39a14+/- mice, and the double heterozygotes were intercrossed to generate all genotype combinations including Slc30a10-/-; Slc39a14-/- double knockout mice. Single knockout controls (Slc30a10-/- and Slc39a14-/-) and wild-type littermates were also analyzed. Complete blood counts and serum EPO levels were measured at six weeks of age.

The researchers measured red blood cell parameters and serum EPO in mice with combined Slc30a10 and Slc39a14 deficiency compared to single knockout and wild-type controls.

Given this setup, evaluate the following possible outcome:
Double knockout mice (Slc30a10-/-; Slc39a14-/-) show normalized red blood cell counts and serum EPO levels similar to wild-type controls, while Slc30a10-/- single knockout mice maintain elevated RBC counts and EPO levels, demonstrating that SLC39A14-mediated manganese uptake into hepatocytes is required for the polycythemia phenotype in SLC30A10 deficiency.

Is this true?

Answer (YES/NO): YES